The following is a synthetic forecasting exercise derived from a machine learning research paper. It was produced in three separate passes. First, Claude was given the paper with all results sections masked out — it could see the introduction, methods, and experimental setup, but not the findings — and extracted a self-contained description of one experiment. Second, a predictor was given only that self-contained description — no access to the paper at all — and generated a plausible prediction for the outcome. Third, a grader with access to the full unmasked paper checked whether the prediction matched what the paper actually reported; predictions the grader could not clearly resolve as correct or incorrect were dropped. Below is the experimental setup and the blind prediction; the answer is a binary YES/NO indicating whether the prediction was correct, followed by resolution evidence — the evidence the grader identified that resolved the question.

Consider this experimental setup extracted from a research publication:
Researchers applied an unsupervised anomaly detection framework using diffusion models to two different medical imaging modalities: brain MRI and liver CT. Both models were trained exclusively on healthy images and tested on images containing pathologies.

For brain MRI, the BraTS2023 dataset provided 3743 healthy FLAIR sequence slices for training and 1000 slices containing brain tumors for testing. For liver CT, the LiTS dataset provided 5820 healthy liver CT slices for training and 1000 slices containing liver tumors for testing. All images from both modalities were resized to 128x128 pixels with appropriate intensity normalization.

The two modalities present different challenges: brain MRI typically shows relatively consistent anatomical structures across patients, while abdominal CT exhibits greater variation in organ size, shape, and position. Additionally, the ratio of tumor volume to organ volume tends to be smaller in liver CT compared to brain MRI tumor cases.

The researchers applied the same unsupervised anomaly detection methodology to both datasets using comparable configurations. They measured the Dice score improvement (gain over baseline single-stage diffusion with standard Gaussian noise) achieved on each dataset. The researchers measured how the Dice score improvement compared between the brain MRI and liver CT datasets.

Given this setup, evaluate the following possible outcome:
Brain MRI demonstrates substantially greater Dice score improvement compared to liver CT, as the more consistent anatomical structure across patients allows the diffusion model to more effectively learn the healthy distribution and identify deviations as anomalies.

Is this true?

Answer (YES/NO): NO